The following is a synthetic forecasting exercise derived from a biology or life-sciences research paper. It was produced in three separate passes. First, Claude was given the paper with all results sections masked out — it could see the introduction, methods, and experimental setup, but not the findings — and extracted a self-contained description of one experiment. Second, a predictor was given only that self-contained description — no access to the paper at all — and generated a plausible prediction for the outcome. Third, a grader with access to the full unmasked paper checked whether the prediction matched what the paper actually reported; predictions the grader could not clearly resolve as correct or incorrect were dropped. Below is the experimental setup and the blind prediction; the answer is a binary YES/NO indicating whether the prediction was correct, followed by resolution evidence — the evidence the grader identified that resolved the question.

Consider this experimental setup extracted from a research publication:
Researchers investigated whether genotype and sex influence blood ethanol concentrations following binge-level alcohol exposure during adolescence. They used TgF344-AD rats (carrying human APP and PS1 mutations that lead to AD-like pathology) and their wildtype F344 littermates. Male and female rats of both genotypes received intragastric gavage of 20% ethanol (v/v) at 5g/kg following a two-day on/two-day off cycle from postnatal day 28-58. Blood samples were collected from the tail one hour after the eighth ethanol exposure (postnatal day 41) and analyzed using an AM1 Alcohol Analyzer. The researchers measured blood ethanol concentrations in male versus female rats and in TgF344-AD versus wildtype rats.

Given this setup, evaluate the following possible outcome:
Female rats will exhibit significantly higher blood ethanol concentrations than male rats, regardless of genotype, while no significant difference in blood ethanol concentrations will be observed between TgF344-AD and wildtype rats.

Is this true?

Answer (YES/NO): NO